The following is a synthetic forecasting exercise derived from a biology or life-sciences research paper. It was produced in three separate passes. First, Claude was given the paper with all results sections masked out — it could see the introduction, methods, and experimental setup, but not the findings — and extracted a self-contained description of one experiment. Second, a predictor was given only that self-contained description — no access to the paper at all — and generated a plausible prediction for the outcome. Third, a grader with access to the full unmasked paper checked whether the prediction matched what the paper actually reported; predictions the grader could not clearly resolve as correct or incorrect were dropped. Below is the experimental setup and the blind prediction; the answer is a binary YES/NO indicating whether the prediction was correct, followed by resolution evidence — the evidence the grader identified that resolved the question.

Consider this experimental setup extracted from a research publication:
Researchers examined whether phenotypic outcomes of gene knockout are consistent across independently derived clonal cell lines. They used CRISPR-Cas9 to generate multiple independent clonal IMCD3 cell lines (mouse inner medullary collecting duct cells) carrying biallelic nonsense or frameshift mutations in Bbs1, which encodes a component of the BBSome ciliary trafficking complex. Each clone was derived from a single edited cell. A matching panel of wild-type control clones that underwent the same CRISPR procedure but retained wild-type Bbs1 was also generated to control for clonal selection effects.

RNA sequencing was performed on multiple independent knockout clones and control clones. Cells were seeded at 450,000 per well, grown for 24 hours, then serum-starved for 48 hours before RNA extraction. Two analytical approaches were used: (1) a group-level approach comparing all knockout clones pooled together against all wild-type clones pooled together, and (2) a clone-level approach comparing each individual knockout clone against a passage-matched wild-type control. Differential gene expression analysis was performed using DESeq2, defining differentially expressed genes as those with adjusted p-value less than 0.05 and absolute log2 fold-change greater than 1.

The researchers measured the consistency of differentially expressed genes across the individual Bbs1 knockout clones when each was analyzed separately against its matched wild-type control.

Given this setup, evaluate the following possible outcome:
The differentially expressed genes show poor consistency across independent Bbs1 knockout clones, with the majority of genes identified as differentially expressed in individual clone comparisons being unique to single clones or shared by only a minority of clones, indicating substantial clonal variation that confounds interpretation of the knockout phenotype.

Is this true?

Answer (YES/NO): NO